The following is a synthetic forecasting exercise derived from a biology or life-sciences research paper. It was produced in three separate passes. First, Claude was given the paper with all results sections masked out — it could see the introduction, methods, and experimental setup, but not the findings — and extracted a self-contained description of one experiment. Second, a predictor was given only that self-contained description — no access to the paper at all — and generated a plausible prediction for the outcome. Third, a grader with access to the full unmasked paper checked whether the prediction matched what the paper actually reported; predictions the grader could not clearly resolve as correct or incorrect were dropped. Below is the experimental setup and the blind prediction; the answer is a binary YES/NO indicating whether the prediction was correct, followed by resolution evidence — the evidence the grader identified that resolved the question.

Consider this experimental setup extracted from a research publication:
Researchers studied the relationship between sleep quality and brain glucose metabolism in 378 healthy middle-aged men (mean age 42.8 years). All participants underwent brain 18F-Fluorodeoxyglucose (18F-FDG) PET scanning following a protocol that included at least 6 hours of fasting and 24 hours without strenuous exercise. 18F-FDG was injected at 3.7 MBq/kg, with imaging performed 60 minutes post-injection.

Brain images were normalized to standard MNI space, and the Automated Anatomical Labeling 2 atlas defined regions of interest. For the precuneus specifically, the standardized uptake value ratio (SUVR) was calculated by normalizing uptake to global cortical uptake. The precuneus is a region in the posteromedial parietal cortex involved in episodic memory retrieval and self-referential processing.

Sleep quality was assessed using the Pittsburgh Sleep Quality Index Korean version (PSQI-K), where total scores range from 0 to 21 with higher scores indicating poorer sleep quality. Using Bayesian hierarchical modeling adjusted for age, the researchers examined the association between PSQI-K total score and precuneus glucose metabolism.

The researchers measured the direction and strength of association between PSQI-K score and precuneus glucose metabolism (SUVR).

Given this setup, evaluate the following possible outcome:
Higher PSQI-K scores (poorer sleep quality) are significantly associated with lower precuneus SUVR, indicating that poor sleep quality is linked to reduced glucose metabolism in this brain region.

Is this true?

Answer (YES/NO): YES